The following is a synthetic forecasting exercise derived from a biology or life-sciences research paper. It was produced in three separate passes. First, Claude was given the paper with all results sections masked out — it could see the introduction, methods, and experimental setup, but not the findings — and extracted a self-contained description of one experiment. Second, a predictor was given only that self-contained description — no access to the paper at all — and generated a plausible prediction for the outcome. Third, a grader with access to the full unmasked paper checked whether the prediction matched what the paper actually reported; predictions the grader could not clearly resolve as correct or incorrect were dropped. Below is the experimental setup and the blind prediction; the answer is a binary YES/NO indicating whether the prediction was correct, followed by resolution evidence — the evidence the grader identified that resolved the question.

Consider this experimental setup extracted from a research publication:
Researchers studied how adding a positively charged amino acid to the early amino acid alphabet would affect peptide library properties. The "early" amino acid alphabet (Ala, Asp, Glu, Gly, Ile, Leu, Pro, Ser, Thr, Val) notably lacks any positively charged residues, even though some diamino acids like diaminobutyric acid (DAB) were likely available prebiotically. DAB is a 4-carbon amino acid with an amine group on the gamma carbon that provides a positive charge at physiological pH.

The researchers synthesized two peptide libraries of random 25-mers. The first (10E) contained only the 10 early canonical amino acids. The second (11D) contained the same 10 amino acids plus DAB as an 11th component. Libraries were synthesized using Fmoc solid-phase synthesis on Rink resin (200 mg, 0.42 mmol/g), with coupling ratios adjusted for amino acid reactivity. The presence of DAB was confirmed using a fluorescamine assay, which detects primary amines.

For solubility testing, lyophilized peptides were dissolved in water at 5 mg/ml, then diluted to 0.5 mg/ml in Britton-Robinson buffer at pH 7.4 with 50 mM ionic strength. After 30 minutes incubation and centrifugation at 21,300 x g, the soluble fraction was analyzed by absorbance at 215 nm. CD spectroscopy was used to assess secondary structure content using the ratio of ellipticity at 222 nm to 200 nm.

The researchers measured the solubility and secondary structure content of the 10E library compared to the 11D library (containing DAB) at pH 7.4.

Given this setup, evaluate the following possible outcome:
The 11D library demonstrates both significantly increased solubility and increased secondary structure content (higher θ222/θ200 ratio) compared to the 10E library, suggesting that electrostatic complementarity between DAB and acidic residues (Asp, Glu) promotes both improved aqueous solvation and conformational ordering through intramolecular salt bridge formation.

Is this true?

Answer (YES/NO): NO